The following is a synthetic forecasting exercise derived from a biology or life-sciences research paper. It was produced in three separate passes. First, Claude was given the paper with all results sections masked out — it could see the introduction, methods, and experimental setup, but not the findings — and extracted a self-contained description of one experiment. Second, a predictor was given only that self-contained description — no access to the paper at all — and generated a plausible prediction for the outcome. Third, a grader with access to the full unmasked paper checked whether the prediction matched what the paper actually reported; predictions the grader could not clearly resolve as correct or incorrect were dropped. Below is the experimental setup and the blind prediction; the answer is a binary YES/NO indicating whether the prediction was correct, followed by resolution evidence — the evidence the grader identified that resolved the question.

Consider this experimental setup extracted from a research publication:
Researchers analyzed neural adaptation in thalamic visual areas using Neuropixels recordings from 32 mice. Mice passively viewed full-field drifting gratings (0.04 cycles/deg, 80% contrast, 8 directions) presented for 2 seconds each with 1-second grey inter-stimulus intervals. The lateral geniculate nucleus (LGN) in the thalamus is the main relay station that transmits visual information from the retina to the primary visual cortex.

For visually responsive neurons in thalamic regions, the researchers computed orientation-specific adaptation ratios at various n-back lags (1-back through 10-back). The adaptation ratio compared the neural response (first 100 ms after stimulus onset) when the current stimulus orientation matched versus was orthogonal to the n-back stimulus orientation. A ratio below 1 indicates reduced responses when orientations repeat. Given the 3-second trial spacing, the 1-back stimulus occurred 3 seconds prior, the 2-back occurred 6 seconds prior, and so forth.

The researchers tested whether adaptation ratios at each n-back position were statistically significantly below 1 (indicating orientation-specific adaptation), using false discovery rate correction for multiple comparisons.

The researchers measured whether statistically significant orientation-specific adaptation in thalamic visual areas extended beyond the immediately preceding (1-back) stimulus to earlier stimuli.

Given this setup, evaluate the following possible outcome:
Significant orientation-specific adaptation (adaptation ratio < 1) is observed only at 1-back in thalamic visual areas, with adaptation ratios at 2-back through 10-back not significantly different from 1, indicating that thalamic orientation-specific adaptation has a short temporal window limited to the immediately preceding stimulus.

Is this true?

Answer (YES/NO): NO